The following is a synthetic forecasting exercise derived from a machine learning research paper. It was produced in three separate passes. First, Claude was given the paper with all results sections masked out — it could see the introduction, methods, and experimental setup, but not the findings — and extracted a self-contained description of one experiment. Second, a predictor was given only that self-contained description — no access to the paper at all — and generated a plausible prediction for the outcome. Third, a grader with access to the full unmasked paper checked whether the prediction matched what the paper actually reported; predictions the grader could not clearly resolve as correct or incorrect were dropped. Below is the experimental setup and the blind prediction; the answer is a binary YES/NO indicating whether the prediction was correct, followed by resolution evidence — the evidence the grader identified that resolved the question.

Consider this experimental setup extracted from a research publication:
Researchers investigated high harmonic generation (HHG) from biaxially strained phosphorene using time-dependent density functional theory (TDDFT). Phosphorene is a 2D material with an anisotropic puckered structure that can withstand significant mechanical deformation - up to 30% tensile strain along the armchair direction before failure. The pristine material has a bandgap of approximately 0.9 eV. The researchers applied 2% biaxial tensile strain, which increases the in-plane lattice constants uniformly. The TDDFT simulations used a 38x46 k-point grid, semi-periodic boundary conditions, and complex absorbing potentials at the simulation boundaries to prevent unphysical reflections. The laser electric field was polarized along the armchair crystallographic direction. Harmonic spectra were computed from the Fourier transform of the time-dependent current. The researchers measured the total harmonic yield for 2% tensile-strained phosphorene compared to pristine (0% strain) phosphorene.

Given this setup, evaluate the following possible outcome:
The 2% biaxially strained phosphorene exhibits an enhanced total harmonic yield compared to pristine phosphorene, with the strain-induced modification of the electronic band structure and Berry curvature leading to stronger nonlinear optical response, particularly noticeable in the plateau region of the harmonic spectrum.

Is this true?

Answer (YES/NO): NO